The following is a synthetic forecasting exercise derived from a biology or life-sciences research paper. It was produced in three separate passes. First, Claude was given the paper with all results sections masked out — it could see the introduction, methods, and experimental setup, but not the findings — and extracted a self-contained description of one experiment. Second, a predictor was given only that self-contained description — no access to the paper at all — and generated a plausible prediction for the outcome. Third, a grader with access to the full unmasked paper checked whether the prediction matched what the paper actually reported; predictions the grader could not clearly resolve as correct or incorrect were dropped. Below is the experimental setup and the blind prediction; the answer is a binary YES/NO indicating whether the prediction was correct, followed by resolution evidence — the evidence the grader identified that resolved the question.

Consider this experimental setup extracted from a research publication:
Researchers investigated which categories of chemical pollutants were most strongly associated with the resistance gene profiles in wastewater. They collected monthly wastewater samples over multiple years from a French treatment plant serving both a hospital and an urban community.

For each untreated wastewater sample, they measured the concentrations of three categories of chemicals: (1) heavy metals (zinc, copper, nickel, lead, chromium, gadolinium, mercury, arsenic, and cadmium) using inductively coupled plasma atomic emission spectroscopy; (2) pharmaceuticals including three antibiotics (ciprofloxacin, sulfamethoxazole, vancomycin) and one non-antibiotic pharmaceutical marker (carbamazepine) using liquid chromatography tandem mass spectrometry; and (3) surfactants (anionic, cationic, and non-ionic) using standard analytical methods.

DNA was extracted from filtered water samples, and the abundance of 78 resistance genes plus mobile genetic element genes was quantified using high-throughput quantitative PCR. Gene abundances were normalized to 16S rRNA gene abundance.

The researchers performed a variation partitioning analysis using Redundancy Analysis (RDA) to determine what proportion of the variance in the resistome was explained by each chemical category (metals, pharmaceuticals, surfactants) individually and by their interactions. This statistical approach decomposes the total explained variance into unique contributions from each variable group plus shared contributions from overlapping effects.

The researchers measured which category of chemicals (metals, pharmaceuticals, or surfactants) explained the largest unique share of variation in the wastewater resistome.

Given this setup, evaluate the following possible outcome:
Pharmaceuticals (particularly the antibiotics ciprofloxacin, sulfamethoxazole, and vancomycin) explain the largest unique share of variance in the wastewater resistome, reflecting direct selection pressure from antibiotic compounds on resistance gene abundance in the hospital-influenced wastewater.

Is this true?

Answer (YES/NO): YES